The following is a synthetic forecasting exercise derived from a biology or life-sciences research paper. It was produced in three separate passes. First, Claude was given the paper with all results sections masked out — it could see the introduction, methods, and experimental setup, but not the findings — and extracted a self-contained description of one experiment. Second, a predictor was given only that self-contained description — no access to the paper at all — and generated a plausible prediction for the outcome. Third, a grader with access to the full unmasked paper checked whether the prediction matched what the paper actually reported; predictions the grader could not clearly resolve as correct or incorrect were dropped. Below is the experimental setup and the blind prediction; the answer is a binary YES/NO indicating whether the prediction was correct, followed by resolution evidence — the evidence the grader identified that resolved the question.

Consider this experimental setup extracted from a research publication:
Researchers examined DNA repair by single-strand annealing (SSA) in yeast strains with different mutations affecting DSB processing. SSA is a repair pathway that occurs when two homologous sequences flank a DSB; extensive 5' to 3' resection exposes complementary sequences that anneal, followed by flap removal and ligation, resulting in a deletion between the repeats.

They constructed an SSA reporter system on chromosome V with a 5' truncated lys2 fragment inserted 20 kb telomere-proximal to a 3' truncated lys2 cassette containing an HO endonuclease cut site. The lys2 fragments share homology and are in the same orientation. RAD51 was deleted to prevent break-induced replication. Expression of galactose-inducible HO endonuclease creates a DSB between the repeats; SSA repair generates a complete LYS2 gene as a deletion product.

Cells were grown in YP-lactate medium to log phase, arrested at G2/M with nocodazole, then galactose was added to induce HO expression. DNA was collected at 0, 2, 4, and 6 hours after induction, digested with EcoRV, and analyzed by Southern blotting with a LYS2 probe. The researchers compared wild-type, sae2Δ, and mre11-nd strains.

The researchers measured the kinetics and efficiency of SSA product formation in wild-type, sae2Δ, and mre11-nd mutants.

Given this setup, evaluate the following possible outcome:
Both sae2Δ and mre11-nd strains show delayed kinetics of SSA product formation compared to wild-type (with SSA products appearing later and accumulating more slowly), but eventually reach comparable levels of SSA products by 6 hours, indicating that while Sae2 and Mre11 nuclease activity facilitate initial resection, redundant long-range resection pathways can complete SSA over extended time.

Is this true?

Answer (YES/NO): NO